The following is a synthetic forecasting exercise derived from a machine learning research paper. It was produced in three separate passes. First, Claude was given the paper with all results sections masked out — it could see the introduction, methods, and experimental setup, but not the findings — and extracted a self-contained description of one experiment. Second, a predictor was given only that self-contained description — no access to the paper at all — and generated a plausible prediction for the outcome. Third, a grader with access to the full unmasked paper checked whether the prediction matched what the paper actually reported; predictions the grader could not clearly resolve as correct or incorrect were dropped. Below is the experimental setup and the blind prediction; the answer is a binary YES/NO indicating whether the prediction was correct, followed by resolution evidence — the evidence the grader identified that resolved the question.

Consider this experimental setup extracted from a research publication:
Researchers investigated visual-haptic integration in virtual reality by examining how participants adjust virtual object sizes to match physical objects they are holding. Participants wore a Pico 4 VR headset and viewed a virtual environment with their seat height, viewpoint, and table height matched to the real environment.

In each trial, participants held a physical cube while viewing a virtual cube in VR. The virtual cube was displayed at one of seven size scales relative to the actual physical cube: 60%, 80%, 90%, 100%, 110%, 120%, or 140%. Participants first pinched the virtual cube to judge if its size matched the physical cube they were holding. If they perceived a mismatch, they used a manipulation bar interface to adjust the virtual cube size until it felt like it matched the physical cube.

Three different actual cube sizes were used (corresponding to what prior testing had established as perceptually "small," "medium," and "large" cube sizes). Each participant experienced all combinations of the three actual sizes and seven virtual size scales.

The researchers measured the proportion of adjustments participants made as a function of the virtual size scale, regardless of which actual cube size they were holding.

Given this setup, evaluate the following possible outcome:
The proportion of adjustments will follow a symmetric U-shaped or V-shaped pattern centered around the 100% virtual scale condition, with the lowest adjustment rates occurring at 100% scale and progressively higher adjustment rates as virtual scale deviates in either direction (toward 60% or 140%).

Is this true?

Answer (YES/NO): NO